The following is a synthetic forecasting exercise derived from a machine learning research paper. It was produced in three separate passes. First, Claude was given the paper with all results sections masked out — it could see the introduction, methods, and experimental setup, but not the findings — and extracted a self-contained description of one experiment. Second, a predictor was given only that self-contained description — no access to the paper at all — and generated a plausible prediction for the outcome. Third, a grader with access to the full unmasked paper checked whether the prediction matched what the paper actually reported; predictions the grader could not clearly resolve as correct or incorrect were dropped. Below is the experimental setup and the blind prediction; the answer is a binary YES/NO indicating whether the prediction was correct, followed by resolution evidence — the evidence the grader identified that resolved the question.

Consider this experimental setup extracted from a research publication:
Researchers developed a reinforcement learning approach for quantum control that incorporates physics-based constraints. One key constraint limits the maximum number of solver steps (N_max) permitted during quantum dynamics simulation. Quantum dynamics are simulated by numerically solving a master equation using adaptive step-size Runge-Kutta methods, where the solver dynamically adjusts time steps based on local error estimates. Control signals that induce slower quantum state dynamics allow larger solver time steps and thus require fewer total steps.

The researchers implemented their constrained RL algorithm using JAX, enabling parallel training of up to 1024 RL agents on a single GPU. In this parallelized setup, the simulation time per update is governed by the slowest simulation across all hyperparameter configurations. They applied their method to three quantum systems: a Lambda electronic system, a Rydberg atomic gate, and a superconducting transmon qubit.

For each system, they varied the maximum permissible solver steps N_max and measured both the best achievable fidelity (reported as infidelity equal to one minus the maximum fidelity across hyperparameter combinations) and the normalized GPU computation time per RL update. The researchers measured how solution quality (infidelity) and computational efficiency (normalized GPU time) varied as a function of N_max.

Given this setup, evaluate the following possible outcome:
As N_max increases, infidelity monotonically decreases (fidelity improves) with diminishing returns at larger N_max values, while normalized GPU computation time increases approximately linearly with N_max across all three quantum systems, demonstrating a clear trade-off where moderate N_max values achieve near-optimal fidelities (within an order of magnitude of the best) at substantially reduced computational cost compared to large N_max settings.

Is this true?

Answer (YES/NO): NO